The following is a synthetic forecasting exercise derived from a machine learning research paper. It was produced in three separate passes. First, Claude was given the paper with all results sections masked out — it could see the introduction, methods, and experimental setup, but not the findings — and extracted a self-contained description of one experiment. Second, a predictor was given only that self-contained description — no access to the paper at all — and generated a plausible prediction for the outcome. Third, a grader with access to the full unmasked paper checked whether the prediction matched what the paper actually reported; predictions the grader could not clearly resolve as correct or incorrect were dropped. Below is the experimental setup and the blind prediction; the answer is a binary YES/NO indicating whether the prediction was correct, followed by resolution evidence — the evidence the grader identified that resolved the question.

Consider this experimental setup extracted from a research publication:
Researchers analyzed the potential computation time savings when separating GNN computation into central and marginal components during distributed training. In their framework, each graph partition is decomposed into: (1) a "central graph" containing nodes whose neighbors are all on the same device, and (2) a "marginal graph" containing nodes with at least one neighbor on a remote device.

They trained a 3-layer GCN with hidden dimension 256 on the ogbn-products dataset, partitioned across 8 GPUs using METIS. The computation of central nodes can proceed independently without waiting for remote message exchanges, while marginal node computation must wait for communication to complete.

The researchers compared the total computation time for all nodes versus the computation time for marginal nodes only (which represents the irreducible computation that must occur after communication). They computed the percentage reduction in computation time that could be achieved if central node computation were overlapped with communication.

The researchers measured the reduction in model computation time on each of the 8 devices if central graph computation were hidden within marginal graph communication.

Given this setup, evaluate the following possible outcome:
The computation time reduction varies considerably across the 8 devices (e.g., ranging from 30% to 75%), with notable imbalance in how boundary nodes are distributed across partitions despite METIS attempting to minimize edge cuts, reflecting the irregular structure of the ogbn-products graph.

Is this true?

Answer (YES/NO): NO